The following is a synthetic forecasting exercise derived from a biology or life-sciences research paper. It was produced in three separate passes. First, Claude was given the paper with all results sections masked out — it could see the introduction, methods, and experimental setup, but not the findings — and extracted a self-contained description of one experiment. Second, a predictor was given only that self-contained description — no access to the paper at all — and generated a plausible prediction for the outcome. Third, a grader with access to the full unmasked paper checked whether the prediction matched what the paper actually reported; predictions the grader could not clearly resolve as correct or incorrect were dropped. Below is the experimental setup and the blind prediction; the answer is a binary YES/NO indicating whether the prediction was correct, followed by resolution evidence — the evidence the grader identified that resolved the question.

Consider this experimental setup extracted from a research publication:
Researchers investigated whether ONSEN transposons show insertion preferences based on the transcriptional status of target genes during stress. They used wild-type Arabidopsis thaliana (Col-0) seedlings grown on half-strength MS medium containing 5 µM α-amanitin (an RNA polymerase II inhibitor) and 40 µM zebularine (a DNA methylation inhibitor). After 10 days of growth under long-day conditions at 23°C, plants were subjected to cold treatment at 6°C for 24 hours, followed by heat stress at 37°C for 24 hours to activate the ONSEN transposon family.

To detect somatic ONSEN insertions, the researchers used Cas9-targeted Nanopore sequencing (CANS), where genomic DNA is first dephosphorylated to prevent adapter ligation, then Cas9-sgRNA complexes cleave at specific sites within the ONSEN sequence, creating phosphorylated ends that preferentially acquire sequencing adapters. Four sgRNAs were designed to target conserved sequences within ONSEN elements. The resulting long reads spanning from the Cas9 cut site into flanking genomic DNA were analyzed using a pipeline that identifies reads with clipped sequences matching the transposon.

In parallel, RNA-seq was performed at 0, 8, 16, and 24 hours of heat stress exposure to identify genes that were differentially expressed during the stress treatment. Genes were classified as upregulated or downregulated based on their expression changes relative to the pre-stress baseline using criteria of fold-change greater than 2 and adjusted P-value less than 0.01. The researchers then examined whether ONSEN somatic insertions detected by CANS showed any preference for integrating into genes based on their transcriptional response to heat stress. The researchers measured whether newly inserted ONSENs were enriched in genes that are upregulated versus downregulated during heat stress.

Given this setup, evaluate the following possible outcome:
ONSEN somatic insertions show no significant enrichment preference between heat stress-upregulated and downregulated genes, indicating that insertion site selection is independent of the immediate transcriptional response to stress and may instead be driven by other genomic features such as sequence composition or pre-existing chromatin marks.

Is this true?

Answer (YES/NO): NO